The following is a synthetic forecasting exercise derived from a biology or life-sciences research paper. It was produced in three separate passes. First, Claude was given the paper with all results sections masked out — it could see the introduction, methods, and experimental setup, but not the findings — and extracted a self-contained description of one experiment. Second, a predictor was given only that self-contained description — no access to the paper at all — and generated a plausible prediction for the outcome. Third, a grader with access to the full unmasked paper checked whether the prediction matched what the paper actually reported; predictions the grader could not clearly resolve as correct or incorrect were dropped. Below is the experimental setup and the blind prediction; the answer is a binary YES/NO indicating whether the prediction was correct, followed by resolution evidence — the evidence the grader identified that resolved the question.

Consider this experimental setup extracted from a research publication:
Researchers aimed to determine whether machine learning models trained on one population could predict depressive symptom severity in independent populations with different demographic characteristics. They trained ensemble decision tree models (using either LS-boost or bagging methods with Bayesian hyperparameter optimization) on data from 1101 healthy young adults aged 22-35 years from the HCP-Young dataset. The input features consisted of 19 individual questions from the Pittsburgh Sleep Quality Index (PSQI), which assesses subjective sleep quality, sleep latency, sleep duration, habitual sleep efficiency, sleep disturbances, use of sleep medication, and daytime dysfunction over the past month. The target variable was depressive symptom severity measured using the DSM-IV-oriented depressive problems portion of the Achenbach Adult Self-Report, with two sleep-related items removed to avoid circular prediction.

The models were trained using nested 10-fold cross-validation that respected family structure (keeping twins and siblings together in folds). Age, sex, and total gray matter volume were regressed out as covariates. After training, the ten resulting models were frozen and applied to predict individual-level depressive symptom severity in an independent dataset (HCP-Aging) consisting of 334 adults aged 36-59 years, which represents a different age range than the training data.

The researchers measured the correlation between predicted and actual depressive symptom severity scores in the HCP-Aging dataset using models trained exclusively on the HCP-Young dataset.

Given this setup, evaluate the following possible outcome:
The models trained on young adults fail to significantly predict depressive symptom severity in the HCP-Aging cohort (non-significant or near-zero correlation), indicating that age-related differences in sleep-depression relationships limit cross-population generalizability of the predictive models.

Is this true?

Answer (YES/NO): NO